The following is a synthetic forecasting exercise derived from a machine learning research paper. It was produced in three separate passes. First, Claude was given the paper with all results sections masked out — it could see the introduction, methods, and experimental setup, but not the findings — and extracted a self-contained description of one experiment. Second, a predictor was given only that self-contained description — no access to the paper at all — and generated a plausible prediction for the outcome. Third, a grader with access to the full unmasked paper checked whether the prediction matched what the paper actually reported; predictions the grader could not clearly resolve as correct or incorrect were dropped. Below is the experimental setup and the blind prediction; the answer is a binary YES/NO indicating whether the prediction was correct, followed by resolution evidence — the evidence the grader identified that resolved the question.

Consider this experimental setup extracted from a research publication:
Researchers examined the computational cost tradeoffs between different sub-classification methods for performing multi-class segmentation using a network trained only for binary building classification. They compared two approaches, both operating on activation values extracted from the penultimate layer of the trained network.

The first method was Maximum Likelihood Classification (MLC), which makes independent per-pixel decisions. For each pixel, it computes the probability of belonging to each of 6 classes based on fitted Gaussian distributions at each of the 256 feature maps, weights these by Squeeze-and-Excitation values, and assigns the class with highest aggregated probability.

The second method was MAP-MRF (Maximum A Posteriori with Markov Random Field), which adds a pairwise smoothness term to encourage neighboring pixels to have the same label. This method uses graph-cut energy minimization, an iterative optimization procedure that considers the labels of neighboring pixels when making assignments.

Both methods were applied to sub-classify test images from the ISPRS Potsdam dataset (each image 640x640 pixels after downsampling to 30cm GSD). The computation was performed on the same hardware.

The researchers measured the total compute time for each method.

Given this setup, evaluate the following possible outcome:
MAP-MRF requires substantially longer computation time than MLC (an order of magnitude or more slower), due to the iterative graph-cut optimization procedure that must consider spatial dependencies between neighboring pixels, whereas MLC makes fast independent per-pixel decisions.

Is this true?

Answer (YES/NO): NO